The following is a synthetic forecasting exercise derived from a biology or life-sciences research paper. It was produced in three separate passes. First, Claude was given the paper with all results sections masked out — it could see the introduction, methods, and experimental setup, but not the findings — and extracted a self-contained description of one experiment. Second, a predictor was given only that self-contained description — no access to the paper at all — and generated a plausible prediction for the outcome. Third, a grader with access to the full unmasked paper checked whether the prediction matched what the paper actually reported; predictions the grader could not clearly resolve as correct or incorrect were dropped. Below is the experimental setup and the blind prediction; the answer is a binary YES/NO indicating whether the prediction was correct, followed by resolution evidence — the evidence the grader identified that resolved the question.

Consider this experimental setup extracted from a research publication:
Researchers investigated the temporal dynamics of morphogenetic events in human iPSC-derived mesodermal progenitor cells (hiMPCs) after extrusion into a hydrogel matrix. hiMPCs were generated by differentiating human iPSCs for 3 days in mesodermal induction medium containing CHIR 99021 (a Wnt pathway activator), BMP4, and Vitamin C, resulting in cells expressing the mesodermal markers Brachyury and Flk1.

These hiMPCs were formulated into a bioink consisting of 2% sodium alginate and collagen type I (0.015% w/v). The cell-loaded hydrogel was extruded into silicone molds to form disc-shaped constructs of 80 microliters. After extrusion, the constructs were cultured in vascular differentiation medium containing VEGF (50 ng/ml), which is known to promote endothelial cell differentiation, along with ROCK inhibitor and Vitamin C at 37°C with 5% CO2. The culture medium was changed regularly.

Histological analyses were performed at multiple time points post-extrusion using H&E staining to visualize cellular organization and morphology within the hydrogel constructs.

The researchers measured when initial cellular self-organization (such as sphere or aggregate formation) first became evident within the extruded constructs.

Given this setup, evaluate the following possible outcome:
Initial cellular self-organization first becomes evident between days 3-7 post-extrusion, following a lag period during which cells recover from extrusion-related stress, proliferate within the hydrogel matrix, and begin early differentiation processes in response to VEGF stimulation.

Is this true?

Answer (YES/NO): YES